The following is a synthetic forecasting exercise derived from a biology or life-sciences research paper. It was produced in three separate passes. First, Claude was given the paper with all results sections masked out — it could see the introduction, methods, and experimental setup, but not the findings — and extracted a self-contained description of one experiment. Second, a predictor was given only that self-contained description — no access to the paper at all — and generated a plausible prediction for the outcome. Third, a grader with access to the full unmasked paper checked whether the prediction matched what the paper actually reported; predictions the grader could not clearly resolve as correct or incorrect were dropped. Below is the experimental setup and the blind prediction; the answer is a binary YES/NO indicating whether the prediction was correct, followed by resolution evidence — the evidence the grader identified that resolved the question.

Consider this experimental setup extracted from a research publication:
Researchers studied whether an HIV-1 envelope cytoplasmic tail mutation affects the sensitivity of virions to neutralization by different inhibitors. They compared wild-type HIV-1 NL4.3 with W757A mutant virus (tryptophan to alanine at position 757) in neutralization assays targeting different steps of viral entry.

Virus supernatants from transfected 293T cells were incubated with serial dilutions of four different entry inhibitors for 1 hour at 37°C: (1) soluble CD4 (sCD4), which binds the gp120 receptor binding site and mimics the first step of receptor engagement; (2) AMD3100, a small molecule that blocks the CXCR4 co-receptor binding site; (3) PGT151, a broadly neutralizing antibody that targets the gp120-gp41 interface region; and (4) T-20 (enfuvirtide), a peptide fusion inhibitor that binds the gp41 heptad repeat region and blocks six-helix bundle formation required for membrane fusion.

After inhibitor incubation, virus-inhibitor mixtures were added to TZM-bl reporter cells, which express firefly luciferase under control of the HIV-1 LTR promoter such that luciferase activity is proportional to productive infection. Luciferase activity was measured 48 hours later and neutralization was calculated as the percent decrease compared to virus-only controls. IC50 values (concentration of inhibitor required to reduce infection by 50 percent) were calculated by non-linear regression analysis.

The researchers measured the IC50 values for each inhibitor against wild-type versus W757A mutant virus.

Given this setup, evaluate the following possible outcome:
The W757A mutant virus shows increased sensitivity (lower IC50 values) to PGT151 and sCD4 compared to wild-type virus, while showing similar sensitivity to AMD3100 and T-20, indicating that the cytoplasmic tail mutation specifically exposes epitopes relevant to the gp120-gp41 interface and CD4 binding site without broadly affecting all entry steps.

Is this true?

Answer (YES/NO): NO